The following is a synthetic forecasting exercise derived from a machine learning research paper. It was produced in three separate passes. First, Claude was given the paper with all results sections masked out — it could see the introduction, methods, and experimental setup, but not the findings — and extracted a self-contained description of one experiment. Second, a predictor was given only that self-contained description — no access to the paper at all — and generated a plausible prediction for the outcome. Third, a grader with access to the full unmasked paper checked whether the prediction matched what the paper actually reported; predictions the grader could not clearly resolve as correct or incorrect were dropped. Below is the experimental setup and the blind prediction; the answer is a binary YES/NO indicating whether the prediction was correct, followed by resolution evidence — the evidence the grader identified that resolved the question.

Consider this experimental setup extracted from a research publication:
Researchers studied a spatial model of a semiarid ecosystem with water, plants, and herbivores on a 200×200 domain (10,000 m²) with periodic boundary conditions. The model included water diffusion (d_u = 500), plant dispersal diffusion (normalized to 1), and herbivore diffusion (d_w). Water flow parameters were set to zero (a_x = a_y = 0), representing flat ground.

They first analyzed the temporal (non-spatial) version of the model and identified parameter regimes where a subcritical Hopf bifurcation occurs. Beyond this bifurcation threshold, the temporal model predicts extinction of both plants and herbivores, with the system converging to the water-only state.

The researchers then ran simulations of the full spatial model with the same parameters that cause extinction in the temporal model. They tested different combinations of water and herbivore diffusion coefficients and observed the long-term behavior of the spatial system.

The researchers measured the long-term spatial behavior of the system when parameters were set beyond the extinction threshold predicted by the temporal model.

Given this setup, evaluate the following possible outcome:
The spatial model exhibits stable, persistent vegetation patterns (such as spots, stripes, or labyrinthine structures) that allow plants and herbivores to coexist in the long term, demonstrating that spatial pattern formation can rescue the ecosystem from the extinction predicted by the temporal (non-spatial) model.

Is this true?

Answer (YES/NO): YES